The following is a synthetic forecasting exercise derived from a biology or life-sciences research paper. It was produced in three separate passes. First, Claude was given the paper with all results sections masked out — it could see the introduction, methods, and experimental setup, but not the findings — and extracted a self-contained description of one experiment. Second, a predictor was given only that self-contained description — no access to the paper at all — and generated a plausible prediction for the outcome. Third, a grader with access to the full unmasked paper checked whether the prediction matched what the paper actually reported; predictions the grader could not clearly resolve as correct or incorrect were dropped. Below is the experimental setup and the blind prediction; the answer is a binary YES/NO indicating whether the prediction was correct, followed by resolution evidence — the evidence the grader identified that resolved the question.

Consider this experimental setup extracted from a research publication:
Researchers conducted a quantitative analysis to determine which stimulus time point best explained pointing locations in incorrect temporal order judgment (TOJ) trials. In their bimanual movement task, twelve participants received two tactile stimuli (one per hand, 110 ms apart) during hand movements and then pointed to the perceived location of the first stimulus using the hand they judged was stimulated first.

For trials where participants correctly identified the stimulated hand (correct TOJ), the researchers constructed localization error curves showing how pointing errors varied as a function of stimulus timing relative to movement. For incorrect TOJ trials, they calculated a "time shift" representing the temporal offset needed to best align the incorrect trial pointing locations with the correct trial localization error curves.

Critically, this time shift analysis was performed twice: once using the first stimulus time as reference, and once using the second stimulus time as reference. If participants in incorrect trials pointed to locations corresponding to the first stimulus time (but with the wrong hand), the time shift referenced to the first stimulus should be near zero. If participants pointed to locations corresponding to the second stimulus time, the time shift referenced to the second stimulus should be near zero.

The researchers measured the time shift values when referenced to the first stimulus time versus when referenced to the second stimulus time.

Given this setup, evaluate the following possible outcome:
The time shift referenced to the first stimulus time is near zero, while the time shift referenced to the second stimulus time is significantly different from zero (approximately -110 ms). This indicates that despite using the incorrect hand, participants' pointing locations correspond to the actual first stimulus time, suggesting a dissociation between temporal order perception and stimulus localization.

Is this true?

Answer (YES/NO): YES